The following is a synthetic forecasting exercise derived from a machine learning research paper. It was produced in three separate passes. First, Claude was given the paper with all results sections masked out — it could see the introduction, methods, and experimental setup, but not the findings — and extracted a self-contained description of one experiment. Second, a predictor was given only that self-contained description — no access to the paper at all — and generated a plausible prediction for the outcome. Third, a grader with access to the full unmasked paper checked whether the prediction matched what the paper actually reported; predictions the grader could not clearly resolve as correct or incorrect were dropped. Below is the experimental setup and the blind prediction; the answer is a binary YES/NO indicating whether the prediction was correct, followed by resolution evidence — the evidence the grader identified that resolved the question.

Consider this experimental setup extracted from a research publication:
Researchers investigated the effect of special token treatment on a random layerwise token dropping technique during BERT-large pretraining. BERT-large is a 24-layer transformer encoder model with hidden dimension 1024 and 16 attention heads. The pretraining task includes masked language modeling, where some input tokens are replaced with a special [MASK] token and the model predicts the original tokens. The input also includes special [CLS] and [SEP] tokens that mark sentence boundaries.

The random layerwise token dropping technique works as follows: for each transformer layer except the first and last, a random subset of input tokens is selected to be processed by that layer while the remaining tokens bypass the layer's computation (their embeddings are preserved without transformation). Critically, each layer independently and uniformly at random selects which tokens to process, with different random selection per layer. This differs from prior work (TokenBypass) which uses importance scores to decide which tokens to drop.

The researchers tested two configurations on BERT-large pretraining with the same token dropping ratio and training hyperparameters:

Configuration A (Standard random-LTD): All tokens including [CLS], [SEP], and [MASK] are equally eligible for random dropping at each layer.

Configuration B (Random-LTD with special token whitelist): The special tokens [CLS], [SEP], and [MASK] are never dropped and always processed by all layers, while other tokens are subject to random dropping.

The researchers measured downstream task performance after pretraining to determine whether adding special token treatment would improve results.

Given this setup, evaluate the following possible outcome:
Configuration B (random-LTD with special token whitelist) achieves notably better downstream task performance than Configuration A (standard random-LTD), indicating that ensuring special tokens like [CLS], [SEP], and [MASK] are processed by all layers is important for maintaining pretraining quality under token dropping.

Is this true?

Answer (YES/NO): NO